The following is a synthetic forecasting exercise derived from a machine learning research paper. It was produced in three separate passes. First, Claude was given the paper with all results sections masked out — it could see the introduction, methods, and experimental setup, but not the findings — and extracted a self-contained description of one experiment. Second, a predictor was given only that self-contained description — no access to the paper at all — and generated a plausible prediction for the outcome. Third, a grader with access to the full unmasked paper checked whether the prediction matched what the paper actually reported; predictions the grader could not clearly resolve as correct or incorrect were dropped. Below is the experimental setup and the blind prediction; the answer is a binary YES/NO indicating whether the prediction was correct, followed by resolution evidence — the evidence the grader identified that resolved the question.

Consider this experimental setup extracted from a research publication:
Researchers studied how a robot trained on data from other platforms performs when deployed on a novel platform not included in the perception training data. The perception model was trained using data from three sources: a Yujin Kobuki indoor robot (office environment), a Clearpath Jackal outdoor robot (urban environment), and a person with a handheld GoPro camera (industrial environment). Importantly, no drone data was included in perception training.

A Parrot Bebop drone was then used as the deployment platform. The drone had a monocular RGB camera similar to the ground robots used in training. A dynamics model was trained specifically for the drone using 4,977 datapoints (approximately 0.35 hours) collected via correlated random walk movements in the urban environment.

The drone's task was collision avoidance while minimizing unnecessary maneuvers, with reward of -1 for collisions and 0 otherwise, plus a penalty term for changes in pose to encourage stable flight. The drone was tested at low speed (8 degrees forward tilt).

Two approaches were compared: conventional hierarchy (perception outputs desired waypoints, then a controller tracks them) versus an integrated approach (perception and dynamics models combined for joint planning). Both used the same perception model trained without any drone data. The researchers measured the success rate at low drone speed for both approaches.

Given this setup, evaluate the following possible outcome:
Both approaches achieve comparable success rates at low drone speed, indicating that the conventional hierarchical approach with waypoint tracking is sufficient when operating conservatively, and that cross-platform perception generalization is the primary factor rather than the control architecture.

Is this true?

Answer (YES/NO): NO